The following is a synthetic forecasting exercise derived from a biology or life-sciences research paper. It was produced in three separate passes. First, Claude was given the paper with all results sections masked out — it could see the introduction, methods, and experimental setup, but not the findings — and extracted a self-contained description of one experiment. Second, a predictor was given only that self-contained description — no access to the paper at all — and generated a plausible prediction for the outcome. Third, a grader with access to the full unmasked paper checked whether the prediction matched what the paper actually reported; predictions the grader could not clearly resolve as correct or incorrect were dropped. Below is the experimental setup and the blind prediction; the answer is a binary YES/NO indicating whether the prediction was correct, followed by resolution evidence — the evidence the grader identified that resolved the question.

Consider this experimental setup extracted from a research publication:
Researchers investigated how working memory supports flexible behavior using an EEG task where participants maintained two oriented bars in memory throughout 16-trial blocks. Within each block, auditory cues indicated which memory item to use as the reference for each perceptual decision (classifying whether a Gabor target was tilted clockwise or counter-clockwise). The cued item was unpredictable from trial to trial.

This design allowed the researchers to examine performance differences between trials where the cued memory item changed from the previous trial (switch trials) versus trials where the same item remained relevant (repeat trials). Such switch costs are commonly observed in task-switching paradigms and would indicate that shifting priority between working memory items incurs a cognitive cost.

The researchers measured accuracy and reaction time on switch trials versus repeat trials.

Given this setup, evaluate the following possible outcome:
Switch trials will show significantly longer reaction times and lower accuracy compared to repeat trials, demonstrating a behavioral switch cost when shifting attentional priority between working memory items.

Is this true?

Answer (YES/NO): YES